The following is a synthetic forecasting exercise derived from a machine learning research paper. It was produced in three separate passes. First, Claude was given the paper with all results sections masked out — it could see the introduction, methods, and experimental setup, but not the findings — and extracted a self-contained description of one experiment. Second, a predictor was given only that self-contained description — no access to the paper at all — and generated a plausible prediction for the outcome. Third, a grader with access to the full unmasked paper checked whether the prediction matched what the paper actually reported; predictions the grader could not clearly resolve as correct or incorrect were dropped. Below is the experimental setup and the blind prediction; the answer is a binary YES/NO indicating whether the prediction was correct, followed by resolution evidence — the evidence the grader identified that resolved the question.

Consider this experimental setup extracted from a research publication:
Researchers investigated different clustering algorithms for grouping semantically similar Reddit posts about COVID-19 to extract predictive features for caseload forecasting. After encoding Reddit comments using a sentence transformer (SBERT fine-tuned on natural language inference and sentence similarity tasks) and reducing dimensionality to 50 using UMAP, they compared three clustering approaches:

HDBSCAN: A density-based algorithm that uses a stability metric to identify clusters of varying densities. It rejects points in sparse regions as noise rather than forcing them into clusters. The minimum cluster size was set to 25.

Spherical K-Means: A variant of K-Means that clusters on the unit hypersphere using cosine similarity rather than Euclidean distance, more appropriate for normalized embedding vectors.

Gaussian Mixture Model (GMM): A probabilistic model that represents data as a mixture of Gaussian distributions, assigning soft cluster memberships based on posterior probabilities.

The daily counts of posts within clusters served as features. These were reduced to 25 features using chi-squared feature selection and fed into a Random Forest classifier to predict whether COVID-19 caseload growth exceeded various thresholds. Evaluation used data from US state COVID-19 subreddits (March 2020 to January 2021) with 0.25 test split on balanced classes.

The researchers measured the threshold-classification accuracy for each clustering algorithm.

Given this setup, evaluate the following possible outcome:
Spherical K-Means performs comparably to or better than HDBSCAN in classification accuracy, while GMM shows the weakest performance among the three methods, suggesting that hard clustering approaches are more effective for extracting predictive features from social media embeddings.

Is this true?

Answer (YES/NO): NO